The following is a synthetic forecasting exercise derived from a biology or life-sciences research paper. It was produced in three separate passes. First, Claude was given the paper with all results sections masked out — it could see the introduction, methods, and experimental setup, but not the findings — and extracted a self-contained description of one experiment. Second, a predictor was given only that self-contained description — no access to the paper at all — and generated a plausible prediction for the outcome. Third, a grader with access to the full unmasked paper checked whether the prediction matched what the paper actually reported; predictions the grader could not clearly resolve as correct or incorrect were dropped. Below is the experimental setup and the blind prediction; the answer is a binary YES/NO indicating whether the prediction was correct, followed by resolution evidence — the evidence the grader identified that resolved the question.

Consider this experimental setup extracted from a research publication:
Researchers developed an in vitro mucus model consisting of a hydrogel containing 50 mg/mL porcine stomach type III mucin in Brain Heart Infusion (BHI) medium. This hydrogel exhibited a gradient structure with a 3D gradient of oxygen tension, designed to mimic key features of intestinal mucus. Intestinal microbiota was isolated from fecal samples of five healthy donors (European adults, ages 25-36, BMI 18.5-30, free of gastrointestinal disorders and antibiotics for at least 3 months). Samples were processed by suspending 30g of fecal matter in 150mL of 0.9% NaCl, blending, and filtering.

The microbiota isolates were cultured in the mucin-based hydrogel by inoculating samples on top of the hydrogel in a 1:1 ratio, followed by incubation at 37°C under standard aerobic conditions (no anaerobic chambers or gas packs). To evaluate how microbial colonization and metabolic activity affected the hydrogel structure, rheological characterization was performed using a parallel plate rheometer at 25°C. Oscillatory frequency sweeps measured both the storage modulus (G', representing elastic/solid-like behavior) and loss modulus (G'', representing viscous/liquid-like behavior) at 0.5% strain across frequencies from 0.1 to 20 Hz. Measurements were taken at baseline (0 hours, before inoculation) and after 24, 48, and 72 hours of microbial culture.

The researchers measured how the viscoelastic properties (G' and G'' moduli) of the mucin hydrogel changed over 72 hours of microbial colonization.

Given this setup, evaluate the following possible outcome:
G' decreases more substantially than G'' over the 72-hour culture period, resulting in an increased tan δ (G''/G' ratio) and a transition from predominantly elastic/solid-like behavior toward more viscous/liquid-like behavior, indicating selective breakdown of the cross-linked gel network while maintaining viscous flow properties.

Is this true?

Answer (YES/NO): NO